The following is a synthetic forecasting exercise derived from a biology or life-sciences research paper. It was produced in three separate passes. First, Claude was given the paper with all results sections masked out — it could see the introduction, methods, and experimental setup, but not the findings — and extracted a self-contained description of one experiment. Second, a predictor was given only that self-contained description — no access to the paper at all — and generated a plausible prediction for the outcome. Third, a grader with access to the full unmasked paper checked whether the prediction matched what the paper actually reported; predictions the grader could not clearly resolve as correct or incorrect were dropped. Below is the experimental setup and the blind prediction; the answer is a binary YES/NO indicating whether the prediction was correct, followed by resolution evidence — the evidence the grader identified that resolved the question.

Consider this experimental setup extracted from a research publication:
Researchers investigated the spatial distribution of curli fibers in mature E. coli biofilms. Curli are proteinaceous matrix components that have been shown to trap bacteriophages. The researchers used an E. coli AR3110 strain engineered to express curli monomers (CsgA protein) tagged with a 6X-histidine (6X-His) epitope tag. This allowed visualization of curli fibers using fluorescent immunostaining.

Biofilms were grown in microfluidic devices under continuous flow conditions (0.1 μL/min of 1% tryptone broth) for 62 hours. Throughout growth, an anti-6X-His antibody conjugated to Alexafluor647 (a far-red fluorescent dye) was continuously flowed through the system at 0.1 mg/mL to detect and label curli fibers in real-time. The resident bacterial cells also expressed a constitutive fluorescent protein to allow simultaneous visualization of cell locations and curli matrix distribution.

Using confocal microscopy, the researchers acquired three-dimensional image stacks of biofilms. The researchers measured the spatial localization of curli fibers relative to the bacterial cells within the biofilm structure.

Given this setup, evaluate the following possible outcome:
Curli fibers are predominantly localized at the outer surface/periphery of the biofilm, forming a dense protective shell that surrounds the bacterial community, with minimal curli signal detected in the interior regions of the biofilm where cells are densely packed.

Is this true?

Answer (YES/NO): YES